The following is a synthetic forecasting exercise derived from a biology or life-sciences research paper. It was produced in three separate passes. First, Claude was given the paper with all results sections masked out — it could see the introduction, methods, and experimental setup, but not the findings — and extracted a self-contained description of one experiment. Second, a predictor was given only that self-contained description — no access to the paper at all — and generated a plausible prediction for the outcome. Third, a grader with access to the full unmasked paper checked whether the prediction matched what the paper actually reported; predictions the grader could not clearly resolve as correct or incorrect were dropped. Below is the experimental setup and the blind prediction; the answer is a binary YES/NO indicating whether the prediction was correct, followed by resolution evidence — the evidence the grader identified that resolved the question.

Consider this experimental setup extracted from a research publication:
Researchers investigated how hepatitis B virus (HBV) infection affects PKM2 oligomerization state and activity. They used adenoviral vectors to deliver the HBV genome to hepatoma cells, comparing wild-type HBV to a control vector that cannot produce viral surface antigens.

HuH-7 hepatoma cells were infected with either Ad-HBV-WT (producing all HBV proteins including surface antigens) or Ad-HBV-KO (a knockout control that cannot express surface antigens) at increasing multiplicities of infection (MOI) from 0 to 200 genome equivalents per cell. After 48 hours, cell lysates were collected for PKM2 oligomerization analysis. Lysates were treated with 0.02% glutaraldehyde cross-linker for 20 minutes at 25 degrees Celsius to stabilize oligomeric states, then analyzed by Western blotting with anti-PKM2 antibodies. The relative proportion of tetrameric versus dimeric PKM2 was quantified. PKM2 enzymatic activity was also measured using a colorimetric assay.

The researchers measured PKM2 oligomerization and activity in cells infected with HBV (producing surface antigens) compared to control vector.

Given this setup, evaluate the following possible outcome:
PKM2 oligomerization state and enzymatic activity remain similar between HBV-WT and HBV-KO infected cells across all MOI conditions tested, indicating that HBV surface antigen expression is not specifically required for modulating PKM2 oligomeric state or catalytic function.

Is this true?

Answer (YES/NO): NO